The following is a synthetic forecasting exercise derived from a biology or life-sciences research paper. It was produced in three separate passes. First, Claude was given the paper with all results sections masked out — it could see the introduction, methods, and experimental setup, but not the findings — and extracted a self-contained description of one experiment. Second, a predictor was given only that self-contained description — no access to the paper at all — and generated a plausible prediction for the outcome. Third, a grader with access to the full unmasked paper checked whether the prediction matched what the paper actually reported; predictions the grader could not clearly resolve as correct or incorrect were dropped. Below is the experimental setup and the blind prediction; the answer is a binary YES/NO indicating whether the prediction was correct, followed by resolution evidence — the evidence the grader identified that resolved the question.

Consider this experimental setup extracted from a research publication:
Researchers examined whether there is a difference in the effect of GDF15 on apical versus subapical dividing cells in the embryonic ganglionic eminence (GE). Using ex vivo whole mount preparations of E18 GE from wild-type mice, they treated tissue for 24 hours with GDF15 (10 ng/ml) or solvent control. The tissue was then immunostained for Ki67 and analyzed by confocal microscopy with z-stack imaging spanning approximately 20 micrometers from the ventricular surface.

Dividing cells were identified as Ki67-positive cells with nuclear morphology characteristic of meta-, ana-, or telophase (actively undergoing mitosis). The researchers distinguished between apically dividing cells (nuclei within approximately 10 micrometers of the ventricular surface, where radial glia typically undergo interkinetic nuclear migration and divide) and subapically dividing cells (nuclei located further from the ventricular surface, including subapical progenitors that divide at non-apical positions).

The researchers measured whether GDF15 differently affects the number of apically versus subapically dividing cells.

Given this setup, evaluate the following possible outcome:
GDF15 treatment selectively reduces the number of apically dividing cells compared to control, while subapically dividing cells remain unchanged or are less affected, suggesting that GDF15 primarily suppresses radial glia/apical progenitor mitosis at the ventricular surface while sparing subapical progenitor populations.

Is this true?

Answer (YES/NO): NO